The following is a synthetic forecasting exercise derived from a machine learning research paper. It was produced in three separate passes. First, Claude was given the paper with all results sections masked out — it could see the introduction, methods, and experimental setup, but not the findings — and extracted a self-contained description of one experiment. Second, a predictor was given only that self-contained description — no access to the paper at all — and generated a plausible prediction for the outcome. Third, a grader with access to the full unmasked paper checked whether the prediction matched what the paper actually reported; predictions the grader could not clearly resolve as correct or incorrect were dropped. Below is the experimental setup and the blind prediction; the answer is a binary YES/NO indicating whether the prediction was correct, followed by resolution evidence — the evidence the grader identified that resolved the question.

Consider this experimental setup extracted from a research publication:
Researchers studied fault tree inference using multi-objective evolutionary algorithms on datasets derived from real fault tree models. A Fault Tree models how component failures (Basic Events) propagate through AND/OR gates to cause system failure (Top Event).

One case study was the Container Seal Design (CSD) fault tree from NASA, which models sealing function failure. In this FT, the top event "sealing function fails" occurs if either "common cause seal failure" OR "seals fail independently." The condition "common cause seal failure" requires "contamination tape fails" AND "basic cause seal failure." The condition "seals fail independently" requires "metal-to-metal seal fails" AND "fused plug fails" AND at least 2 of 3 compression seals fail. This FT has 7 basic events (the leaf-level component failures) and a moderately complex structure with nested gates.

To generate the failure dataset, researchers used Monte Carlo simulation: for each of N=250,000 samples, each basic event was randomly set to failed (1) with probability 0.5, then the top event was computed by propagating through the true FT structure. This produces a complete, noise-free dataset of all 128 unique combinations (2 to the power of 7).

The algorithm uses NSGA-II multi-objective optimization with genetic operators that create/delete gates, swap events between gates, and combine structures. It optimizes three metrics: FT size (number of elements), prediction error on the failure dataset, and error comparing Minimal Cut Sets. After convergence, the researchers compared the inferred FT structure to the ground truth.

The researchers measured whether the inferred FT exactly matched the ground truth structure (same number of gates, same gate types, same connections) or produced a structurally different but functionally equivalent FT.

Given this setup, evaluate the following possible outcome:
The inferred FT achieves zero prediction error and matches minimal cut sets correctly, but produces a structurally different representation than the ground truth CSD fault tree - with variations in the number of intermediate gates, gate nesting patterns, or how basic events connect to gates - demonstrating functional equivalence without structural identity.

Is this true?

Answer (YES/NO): YES